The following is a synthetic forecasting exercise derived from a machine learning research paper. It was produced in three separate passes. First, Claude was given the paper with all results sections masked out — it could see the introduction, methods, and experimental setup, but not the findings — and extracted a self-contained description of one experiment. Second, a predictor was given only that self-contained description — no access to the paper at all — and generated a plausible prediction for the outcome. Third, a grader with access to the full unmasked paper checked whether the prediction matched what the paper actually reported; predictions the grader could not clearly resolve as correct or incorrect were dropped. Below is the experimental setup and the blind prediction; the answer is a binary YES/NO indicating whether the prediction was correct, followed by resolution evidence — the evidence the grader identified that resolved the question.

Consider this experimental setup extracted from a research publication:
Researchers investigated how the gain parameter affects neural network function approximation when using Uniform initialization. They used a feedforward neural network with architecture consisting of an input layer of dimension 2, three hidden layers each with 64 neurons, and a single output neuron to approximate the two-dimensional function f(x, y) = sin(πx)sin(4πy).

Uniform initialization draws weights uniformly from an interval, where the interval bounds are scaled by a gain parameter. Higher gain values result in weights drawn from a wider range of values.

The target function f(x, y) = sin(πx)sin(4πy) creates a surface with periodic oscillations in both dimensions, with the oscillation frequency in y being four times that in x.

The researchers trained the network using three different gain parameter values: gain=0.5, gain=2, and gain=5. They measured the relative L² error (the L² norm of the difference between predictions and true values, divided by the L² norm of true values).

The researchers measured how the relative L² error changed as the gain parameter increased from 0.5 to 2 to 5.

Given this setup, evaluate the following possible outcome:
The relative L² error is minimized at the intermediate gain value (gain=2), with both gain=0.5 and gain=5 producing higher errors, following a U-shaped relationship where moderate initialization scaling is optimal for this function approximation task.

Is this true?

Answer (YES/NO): NO